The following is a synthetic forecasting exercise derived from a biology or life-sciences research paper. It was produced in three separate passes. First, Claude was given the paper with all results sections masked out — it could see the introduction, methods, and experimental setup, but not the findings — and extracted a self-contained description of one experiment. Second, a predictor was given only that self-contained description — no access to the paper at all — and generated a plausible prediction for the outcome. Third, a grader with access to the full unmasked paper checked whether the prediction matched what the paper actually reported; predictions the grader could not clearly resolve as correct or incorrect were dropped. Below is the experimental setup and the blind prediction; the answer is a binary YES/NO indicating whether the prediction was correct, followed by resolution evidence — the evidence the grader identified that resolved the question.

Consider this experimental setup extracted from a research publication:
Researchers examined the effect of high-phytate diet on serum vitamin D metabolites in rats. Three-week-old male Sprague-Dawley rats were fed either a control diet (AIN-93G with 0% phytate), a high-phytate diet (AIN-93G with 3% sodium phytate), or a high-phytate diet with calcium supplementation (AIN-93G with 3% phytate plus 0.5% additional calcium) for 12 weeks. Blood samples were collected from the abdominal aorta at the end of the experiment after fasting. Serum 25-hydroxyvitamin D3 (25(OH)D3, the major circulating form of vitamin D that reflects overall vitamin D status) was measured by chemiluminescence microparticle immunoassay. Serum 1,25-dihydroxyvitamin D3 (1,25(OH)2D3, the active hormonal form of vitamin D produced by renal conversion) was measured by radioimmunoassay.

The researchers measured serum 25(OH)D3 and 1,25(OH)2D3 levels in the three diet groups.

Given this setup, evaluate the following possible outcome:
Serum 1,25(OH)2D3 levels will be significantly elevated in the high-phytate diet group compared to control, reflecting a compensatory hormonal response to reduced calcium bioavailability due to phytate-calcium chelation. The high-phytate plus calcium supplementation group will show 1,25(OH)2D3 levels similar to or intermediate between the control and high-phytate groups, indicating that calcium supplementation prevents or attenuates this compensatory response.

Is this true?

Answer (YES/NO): YES